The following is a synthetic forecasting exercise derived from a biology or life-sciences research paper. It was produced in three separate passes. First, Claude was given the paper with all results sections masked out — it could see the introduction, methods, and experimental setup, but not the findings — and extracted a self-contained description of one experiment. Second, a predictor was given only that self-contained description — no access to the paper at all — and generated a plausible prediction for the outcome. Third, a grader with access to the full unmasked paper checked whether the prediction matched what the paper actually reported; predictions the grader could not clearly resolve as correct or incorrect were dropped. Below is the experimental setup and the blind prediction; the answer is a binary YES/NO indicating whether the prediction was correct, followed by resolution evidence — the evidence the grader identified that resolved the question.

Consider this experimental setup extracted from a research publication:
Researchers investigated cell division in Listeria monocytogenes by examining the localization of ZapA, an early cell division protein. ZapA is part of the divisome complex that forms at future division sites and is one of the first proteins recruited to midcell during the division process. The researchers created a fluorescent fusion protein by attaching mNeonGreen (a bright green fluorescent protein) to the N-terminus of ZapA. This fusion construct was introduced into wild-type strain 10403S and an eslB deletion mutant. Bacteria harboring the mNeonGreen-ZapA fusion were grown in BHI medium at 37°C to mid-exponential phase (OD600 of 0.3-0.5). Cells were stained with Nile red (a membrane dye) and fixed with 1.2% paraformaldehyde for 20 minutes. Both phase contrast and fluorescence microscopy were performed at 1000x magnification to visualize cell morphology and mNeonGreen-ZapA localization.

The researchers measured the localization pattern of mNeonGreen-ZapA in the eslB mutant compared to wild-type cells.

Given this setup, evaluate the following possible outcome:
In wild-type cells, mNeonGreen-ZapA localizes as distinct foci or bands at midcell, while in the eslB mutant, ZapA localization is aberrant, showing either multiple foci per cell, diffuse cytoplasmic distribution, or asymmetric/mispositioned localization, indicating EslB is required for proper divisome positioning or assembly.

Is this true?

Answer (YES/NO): NO